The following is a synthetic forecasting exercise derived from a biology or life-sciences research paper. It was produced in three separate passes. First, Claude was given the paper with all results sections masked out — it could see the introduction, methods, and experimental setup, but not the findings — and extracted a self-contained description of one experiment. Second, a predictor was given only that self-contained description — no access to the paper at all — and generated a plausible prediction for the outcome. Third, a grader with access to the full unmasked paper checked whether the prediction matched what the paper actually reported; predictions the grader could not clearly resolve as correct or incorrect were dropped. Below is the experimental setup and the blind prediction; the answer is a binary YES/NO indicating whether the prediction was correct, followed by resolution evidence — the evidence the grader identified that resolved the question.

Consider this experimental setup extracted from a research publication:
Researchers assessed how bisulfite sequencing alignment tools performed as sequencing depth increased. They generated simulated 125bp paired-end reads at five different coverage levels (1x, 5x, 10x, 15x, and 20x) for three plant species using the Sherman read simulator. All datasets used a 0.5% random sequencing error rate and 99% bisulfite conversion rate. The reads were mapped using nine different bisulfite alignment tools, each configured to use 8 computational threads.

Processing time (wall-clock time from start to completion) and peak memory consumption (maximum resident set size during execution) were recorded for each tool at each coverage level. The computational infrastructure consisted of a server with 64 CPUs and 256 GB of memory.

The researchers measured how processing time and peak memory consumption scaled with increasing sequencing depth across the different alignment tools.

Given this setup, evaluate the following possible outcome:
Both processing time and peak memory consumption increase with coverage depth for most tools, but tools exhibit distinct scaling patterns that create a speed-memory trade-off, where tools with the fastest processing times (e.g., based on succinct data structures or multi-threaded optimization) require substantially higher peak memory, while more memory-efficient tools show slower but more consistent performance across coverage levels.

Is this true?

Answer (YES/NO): NO